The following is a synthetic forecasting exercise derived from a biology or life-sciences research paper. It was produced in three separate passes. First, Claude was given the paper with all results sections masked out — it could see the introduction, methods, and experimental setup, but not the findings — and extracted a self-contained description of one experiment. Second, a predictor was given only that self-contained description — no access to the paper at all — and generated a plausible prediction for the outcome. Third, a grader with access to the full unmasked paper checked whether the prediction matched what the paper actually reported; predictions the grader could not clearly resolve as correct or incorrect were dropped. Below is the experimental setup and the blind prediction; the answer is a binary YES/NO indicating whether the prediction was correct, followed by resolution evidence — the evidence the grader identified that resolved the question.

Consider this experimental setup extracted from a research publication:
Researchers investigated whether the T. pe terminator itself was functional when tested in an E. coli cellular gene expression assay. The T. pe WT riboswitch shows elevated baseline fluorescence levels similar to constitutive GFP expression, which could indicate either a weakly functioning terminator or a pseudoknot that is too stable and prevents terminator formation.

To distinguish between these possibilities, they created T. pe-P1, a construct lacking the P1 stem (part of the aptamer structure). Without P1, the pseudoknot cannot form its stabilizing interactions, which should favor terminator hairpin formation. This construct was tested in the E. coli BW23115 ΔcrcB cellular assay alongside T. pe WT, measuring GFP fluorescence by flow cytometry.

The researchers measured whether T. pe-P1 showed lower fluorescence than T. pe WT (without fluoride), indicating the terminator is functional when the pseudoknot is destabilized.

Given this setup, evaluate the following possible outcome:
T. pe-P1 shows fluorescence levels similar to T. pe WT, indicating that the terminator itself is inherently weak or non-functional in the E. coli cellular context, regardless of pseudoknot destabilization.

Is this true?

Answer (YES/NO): NO